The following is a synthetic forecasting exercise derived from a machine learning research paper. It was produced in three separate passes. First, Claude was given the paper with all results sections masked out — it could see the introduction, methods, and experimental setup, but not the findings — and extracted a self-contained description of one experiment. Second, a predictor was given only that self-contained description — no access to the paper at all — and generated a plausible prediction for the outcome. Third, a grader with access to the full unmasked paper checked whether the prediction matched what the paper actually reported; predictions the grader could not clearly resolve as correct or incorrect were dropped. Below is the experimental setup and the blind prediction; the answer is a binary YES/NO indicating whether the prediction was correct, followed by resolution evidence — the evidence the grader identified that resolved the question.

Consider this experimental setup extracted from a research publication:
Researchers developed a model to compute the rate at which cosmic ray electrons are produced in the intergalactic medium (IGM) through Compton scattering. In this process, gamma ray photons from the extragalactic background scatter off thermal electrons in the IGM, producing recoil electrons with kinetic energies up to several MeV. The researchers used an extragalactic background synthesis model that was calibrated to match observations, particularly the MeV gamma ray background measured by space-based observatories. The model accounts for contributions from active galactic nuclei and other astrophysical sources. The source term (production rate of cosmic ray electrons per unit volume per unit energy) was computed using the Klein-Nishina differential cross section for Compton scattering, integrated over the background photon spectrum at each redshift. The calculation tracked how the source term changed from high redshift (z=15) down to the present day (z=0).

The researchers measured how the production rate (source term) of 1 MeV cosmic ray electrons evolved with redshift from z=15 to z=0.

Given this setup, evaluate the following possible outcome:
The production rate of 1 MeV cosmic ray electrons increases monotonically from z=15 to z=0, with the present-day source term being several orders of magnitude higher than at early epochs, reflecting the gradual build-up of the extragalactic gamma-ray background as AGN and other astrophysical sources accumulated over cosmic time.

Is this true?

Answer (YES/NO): NO